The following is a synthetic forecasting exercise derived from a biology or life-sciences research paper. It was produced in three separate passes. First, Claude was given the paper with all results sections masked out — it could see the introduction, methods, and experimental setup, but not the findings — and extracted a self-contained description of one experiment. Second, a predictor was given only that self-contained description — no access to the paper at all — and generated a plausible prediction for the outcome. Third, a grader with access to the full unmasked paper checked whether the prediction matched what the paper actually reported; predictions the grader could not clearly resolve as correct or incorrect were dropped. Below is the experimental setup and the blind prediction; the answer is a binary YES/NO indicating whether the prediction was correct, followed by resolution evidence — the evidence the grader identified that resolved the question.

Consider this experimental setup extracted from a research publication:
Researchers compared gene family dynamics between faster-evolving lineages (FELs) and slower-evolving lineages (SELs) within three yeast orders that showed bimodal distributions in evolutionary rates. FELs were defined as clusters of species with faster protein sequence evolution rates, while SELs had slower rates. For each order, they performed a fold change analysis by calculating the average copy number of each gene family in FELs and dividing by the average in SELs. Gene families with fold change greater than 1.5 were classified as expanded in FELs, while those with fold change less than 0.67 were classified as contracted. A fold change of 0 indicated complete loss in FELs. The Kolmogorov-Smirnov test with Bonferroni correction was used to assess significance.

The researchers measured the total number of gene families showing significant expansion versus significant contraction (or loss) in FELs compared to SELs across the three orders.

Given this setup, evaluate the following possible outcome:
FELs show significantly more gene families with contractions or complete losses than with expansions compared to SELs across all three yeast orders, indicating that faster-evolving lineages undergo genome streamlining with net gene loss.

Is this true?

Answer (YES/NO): YES